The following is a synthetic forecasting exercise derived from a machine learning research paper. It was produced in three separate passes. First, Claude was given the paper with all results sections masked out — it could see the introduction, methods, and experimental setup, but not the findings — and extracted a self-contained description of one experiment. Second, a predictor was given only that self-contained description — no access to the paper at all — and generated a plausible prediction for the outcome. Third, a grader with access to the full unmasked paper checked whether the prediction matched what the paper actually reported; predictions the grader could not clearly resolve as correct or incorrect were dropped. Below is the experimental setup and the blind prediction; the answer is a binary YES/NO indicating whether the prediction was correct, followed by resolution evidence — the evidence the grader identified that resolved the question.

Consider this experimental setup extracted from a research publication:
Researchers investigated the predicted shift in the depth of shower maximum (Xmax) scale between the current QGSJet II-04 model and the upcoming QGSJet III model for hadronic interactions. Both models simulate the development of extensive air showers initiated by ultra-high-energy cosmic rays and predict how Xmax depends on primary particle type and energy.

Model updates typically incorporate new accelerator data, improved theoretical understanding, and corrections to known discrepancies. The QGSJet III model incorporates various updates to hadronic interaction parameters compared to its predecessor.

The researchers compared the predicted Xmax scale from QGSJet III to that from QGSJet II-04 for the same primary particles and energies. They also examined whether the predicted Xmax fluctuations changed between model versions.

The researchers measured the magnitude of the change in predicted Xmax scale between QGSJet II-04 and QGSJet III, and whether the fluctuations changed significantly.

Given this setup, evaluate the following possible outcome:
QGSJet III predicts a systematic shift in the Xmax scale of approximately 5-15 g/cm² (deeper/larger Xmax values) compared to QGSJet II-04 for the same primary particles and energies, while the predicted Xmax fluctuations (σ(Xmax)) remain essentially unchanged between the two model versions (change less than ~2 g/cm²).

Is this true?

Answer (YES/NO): YES